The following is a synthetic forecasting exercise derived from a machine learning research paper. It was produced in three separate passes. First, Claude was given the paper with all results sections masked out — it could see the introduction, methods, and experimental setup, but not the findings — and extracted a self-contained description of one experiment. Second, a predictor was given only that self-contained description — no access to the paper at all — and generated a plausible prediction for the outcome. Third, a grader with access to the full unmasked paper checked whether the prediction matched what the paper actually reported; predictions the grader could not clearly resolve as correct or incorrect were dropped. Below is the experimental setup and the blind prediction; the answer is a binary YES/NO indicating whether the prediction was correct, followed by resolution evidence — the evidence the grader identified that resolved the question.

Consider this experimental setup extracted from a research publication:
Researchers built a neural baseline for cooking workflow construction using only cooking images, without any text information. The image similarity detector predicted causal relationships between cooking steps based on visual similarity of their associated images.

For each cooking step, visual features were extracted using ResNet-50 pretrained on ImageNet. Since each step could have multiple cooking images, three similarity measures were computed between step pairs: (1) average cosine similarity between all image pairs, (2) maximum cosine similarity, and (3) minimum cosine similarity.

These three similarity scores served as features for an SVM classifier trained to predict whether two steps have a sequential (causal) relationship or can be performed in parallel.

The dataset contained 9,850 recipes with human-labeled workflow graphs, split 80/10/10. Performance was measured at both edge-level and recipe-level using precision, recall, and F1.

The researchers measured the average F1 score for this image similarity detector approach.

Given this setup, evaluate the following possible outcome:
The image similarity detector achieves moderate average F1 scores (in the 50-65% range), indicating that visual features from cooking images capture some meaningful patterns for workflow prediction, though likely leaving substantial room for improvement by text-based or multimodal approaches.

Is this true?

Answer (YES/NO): NO